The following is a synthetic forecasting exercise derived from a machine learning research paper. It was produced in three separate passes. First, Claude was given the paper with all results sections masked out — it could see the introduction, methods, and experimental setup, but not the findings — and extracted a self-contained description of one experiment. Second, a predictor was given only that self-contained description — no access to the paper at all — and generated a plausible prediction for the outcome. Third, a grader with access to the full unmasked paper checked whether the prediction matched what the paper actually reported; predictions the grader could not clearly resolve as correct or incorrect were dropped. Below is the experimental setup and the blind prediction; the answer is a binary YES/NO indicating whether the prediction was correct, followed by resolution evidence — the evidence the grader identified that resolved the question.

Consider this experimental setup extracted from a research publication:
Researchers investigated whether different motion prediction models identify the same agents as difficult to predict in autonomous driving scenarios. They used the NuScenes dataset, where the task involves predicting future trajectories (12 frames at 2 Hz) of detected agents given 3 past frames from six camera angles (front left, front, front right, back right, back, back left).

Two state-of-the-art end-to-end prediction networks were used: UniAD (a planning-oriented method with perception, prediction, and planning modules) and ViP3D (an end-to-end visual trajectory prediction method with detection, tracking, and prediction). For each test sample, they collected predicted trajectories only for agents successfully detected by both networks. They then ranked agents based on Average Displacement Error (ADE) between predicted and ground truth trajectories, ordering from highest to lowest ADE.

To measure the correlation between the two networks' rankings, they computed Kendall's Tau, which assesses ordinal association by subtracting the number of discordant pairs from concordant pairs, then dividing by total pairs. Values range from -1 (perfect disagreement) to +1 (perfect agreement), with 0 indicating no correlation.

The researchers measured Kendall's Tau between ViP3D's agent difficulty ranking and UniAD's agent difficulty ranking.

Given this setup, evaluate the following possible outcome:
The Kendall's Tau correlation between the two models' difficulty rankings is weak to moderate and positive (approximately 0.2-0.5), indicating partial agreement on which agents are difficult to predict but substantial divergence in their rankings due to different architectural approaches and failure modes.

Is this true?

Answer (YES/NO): NO